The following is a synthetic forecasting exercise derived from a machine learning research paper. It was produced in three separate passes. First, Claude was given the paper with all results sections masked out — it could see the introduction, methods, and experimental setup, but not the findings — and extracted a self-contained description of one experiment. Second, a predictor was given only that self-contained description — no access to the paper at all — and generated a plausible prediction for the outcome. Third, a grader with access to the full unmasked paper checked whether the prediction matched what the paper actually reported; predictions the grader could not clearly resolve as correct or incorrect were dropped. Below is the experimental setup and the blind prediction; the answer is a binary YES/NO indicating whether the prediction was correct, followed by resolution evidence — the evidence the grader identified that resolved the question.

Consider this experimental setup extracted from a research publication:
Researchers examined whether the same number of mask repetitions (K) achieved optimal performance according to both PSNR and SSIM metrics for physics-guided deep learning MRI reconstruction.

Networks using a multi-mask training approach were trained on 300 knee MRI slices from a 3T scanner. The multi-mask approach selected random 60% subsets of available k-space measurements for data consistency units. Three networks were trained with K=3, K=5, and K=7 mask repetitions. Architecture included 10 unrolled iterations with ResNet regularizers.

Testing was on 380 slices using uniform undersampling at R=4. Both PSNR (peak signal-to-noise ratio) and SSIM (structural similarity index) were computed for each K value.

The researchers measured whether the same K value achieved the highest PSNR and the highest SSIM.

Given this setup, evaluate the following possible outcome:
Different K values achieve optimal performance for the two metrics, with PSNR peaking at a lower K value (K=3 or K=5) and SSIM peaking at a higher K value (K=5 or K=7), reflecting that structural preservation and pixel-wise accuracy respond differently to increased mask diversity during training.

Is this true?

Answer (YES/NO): NO